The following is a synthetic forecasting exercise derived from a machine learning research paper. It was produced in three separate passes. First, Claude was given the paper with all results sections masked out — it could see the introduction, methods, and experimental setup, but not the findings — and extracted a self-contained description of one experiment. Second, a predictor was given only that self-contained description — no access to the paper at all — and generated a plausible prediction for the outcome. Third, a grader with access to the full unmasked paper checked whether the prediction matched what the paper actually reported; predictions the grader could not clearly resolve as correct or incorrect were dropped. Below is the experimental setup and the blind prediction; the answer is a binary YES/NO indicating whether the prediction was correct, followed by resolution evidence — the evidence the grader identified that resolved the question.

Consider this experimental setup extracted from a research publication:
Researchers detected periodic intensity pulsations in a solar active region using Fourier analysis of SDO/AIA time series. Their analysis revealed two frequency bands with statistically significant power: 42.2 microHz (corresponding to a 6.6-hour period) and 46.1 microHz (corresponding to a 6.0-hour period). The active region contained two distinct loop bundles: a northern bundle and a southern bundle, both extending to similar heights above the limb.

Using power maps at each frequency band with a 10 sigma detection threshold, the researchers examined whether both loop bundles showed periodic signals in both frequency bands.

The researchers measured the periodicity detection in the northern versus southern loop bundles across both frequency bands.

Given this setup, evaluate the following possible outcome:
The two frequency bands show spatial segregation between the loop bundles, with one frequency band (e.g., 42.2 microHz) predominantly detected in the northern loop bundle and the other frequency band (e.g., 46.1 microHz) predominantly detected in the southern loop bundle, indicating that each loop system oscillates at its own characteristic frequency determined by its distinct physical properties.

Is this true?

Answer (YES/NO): NO